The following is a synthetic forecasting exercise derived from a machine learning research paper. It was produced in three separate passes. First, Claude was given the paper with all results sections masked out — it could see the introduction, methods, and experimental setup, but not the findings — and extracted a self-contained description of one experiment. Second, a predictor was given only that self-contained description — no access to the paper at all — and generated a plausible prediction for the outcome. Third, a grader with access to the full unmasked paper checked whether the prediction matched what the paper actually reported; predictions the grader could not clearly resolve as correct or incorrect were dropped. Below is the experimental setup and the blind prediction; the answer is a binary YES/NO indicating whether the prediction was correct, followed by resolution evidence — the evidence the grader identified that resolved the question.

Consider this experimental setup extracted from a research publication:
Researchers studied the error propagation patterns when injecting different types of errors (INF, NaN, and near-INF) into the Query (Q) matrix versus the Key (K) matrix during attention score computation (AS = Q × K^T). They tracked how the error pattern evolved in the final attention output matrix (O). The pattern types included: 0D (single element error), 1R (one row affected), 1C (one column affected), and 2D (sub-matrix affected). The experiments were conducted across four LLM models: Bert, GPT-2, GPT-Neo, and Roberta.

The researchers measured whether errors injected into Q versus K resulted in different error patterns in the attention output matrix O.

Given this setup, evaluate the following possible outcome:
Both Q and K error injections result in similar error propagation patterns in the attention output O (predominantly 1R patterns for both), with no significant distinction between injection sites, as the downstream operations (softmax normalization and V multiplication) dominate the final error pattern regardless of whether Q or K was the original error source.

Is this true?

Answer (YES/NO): NO